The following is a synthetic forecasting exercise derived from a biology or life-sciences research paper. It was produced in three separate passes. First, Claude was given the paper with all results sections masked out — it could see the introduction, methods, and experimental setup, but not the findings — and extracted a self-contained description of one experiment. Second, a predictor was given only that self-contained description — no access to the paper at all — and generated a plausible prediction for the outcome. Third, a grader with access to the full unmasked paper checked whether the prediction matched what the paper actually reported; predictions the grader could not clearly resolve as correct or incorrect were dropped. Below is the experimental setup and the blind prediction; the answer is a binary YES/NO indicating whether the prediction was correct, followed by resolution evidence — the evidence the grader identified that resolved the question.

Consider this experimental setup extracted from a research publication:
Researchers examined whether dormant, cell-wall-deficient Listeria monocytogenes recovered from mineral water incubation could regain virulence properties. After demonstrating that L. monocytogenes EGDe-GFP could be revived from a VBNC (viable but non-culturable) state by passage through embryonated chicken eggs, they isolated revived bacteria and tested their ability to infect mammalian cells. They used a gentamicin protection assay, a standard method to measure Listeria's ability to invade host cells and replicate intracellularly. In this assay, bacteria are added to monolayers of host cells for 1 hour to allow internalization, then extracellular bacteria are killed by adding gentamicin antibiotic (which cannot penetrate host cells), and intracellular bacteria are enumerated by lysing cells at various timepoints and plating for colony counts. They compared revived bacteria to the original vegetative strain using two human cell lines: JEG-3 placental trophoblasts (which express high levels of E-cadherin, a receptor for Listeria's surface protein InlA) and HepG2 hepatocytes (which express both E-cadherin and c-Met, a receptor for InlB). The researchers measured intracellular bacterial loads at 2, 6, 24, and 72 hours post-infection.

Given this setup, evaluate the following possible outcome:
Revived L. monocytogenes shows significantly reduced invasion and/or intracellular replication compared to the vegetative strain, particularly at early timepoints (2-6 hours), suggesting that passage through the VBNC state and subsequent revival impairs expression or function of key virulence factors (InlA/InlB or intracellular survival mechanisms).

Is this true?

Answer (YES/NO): NO